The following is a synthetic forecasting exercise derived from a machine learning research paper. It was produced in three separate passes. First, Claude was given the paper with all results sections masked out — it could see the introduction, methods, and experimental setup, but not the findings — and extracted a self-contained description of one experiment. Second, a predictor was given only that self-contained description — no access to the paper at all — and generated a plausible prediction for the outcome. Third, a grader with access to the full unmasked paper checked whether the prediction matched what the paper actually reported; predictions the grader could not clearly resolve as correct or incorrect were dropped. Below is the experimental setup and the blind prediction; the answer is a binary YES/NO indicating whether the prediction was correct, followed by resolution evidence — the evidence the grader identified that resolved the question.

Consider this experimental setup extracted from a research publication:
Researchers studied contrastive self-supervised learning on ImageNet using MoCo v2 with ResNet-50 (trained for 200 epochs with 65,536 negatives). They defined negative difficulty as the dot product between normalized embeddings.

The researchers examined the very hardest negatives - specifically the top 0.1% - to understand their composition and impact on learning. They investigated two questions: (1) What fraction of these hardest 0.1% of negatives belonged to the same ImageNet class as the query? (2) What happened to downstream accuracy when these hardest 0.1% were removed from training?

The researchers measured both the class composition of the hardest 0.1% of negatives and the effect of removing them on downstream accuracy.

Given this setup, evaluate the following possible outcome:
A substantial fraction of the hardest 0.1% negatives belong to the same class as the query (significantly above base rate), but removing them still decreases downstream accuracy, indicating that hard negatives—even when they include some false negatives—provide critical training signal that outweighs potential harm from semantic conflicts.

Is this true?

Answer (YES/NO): NO